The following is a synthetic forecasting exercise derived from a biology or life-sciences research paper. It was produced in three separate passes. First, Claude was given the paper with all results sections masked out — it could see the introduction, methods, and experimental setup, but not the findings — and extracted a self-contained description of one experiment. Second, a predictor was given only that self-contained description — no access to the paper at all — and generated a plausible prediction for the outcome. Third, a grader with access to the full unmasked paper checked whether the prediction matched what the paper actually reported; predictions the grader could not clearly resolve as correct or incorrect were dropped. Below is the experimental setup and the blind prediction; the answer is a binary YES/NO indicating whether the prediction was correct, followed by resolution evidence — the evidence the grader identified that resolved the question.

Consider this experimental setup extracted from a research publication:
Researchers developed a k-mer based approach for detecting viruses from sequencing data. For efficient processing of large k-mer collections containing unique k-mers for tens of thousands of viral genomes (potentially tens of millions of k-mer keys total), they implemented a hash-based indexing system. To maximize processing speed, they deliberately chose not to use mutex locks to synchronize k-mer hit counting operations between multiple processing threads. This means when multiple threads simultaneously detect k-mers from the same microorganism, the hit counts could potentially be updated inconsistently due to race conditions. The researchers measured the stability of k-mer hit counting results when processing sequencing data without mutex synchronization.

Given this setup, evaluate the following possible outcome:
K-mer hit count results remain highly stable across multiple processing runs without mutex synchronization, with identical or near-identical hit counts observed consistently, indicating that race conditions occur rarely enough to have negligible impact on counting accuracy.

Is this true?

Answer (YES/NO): YES